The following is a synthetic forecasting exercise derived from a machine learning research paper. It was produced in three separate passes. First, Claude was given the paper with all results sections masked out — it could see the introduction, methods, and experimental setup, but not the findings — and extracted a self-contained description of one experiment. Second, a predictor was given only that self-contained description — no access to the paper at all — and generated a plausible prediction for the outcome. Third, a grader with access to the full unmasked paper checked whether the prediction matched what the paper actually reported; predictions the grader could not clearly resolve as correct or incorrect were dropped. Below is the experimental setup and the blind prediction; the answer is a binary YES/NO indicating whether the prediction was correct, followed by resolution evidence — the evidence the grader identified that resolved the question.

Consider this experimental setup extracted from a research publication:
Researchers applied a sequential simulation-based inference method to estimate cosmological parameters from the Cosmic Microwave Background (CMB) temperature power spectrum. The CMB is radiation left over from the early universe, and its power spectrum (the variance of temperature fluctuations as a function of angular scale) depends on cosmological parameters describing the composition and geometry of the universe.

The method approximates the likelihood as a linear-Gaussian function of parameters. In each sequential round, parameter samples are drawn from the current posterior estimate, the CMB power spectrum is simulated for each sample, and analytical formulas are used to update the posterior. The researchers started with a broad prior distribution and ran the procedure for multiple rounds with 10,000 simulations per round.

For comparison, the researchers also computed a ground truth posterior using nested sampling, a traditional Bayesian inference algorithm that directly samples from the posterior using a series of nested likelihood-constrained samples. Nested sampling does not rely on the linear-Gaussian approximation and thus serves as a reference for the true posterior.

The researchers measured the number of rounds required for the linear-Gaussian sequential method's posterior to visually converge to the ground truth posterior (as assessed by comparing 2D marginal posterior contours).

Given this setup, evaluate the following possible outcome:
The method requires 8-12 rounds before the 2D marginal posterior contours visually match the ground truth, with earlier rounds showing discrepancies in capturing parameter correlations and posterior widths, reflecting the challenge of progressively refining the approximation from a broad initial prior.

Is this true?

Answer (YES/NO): NO